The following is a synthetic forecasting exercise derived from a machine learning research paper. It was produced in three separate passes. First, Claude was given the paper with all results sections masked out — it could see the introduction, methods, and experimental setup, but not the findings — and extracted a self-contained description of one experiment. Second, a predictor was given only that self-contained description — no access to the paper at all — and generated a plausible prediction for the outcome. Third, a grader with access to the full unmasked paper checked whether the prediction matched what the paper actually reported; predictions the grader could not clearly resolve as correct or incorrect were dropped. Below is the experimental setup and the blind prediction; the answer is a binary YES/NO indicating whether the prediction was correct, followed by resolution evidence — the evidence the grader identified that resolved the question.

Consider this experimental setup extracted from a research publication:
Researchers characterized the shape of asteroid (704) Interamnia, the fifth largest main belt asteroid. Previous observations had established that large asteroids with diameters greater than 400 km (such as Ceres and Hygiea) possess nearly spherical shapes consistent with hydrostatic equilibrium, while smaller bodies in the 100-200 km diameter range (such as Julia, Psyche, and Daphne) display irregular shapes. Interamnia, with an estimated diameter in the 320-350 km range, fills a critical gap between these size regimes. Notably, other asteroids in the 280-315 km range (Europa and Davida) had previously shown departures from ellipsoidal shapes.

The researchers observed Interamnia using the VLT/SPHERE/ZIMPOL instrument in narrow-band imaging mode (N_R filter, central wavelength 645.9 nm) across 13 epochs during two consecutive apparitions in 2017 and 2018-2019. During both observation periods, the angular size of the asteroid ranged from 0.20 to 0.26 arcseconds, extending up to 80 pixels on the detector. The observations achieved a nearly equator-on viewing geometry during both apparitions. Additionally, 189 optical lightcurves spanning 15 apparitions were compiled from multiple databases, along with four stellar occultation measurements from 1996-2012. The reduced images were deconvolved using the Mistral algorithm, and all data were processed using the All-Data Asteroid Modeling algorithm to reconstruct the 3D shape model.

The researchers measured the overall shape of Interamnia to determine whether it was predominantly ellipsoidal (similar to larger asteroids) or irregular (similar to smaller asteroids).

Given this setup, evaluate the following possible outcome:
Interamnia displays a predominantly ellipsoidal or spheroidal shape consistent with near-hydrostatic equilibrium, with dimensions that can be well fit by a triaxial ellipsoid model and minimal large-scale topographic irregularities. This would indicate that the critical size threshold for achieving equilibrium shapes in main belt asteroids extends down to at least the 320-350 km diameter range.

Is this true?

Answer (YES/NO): YES